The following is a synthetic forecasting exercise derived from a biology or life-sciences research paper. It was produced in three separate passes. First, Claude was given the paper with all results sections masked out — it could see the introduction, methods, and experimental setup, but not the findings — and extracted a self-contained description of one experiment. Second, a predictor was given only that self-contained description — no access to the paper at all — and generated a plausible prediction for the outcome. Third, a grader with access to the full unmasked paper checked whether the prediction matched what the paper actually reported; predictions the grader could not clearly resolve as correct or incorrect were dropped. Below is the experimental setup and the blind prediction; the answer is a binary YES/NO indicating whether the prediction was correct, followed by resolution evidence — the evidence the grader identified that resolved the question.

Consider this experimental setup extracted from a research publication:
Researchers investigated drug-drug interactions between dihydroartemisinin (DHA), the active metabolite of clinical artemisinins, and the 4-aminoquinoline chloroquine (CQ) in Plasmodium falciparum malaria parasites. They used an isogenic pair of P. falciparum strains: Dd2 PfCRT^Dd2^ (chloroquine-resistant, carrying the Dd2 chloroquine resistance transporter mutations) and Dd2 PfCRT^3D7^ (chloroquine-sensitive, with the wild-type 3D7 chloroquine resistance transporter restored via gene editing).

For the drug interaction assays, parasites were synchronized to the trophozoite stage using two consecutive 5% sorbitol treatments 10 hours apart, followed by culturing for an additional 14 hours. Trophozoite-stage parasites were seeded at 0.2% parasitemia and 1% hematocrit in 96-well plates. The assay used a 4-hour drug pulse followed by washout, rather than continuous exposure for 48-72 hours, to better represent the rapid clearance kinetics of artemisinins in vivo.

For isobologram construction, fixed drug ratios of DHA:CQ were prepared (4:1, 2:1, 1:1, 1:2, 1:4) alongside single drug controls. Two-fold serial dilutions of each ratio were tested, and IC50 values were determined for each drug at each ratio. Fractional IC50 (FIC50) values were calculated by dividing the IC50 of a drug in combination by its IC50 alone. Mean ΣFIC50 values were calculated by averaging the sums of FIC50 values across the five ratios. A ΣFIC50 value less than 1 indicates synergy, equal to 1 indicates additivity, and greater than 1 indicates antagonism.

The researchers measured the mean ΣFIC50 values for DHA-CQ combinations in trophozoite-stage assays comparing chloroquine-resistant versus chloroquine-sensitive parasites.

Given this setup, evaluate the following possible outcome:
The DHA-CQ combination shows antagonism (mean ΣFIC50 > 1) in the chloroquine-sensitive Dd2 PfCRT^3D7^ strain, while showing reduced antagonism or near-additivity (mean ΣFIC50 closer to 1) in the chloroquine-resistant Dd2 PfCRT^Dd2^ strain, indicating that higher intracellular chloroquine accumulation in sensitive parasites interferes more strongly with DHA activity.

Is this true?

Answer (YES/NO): NO